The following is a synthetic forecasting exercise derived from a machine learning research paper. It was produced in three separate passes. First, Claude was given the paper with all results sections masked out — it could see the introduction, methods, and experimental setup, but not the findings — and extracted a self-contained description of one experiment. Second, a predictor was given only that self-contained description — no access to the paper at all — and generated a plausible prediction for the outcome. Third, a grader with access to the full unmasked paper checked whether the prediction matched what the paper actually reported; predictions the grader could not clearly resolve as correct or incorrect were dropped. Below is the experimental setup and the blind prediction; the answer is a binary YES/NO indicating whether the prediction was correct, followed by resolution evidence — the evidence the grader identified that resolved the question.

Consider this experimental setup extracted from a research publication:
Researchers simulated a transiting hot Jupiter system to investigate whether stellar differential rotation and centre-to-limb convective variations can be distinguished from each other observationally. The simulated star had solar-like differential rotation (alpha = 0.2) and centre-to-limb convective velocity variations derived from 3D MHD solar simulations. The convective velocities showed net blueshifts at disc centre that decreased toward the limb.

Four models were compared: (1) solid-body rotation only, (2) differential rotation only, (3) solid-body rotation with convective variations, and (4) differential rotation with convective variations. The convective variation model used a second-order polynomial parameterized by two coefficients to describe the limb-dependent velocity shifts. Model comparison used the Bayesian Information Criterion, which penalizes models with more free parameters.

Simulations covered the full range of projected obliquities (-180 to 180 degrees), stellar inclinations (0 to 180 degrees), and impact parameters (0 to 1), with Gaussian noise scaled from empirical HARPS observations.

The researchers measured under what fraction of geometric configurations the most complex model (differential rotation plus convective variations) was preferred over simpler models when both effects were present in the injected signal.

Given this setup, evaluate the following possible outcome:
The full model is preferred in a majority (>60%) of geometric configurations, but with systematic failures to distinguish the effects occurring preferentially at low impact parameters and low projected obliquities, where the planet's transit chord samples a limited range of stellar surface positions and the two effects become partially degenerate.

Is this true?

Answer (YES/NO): NO